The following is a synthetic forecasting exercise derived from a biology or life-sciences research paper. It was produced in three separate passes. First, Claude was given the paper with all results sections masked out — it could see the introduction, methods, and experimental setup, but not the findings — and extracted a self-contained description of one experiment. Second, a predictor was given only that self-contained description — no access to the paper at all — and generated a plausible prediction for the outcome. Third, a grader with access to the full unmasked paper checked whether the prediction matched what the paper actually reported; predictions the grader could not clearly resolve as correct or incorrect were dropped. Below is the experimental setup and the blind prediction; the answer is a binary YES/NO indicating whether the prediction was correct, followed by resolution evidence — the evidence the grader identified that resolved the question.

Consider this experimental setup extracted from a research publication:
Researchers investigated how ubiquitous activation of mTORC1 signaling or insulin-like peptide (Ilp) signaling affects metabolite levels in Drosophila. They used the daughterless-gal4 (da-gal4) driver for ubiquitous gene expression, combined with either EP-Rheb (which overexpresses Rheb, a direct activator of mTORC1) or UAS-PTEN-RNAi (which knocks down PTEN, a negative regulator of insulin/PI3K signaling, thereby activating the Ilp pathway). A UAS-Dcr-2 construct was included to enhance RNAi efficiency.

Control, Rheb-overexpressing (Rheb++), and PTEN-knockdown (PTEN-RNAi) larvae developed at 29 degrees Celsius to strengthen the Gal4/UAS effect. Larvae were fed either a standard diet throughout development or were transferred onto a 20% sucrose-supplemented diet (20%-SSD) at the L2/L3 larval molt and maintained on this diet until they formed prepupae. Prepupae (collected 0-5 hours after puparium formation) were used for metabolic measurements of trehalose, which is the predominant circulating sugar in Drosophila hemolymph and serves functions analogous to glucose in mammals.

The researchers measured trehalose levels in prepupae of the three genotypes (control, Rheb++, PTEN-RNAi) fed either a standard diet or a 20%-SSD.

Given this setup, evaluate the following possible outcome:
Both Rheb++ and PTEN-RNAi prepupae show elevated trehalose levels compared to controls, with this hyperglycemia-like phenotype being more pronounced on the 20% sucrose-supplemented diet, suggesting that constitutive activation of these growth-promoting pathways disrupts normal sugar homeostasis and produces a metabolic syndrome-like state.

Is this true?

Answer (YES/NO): NO